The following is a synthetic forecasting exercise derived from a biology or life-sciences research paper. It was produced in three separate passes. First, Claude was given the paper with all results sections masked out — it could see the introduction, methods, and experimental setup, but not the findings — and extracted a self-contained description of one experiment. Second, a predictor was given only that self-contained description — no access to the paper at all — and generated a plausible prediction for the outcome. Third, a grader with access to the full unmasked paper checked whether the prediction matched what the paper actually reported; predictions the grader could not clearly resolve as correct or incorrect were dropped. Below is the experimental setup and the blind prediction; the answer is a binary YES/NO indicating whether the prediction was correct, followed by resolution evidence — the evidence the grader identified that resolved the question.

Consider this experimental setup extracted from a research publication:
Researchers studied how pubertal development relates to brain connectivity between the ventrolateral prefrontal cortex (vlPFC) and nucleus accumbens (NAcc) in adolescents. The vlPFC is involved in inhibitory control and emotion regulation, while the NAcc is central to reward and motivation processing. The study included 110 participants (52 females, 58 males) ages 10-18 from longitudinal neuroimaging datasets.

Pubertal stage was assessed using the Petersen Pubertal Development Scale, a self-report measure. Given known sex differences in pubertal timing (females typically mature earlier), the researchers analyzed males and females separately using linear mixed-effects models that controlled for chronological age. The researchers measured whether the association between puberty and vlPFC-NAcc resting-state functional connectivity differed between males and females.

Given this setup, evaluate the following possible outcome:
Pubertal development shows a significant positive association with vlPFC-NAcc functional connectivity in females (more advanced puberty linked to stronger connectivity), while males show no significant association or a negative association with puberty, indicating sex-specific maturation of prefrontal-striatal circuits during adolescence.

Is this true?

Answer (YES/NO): NO